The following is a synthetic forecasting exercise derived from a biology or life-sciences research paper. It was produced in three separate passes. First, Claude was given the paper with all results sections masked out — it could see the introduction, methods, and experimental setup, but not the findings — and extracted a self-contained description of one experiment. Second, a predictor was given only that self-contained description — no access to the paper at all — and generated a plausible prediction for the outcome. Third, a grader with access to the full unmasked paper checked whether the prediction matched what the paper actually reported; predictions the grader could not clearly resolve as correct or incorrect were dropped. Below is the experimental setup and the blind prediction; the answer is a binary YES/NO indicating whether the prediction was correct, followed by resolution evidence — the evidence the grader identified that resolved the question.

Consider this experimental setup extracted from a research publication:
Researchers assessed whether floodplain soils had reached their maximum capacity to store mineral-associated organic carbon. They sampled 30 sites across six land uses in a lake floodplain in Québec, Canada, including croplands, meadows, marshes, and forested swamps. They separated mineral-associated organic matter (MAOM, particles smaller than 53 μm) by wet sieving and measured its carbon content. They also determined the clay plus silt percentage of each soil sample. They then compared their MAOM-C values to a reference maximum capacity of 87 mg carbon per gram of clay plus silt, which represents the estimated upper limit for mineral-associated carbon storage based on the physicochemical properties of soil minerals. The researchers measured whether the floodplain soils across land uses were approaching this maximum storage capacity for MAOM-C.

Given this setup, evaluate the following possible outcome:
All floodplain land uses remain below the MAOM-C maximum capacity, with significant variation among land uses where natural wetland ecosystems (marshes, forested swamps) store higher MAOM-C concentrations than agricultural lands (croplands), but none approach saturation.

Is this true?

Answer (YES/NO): NO